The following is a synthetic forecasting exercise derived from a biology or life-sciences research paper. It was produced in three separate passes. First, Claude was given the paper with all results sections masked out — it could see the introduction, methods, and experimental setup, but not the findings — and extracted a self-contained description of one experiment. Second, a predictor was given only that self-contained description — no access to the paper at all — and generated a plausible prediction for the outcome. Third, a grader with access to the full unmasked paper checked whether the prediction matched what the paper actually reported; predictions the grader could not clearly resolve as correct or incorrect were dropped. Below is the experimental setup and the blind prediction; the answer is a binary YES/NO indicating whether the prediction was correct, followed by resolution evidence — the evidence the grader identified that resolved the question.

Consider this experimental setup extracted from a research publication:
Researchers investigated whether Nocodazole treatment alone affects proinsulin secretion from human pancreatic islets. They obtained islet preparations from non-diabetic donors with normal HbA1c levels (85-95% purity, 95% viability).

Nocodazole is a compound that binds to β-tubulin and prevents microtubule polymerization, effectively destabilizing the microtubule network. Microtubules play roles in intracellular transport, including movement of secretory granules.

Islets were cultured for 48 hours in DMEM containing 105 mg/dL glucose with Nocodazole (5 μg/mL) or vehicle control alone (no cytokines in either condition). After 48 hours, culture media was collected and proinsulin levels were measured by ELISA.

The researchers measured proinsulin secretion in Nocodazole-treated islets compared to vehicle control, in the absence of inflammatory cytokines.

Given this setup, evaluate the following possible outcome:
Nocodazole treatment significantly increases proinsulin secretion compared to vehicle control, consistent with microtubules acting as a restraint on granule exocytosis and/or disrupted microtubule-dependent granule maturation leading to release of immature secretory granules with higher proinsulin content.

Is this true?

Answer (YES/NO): YES